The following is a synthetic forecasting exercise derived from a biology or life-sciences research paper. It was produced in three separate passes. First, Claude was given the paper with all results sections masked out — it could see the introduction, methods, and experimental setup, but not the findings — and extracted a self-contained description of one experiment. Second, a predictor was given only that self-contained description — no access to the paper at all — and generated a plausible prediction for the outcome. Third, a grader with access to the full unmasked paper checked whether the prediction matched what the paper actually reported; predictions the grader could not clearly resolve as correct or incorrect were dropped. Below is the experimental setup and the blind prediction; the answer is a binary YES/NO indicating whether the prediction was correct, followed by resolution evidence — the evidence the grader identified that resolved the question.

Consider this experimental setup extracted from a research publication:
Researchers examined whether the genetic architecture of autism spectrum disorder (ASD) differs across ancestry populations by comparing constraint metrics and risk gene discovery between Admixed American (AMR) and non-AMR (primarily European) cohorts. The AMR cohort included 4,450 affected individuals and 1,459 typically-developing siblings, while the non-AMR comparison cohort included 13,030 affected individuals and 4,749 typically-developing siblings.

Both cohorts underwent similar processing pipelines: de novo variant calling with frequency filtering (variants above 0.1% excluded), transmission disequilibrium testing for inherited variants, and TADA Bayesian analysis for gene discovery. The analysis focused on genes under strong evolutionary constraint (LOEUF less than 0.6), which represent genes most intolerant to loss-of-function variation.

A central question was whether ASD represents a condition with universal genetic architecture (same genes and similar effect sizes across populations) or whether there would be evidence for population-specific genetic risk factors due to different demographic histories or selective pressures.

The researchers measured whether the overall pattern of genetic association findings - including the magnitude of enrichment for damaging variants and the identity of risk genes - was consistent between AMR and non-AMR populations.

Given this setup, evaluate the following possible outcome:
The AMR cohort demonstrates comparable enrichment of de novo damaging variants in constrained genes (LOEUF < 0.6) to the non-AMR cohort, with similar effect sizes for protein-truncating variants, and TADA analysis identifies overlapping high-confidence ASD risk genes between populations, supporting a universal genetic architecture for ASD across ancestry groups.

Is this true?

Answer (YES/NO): YES